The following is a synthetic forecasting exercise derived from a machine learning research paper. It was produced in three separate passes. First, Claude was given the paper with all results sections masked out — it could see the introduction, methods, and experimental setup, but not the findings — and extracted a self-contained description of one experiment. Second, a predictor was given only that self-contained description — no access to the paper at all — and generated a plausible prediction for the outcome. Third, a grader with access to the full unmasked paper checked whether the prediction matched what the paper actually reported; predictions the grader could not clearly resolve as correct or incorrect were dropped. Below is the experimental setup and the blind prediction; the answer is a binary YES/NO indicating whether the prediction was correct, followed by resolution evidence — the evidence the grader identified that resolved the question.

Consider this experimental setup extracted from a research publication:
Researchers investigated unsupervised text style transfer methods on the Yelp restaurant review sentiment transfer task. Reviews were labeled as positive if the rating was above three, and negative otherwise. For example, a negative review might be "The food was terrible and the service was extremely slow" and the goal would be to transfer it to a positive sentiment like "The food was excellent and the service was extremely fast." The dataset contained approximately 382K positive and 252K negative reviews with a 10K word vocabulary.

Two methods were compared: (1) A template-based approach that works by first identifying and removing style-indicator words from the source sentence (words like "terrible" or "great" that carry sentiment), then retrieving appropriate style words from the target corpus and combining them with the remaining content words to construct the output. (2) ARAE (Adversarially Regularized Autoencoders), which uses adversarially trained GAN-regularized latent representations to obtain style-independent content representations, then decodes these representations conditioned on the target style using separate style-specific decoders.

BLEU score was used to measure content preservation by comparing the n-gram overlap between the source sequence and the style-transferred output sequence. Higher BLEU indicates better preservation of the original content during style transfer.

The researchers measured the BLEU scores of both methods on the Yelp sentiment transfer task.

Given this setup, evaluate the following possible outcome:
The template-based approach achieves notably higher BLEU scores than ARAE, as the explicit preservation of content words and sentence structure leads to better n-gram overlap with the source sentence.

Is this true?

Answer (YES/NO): YES